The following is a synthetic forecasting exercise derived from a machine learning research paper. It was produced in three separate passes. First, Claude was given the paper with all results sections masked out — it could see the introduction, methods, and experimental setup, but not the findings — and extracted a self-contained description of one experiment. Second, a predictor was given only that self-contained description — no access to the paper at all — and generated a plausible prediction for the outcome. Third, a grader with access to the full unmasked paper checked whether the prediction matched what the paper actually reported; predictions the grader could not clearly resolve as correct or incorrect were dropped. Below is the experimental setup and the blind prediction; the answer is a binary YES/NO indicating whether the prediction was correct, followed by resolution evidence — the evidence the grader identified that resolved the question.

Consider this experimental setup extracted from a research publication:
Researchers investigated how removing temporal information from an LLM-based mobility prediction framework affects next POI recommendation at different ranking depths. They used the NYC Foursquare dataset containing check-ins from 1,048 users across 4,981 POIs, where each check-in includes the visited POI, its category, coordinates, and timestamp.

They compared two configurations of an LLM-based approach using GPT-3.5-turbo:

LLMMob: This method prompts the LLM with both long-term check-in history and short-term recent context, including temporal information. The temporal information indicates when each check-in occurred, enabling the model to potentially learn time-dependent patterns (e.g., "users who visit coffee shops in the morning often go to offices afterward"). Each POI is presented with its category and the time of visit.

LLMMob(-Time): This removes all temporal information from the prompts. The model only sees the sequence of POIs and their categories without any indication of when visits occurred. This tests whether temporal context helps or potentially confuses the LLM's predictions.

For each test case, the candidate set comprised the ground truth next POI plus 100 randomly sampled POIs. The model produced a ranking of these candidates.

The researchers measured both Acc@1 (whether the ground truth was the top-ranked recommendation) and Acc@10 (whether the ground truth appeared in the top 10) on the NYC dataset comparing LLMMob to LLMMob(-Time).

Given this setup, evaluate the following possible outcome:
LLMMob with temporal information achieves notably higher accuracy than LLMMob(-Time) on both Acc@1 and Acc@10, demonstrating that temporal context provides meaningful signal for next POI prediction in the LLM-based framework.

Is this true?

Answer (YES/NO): NO